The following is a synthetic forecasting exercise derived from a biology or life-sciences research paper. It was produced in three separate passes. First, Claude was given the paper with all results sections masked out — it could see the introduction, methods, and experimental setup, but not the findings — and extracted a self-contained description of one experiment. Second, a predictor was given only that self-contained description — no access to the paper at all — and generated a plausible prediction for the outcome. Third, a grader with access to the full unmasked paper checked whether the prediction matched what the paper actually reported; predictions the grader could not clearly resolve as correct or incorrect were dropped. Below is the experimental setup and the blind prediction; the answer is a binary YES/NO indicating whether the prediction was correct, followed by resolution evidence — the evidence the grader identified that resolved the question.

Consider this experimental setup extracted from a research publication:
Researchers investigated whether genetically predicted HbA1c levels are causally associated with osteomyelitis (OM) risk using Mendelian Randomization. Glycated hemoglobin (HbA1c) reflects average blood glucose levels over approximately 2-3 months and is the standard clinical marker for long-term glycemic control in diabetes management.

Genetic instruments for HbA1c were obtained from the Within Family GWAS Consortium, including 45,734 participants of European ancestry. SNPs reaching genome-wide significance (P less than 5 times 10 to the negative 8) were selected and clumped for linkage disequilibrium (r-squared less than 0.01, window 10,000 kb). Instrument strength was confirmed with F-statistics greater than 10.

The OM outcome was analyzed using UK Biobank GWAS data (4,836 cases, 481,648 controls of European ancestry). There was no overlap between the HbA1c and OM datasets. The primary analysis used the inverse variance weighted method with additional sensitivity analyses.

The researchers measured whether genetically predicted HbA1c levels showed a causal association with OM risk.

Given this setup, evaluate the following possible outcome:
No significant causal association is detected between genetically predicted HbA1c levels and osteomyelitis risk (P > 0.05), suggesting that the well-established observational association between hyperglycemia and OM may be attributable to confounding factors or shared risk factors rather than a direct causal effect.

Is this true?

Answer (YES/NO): YES